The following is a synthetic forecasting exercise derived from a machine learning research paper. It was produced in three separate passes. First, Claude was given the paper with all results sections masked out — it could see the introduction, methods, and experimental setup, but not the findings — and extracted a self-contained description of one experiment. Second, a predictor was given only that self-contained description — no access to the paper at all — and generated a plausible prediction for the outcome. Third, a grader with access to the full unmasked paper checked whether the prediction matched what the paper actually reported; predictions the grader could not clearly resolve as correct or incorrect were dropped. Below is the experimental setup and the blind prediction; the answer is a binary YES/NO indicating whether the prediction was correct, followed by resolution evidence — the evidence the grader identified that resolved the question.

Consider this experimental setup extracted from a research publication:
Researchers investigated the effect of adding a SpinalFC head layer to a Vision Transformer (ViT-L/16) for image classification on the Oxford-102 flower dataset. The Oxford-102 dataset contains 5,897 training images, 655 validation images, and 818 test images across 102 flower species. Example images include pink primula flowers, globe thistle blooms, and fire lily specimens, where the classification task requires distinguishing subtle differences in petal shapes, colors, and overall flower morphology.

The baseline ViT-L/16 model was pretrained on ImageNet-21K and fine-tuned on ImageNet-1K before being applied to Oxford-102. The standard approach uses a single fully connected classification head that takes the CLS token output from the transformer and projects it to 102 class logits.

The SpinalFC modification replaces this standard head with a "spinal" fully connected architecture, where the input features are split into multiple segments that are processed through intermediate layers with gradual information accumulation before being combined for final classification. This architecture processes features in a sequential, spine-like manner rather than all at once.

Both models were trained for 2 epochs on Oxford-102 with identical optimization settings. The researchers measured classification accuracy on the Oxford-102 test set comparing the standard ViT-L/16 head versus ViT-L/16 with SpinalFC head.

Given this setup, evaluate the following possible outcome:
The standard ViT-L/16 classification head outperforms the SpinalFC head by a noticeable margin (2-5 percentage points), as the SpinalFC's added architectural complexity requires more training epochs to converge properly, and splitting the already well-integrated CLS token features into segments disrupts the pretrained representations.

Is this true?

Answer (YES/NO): NO